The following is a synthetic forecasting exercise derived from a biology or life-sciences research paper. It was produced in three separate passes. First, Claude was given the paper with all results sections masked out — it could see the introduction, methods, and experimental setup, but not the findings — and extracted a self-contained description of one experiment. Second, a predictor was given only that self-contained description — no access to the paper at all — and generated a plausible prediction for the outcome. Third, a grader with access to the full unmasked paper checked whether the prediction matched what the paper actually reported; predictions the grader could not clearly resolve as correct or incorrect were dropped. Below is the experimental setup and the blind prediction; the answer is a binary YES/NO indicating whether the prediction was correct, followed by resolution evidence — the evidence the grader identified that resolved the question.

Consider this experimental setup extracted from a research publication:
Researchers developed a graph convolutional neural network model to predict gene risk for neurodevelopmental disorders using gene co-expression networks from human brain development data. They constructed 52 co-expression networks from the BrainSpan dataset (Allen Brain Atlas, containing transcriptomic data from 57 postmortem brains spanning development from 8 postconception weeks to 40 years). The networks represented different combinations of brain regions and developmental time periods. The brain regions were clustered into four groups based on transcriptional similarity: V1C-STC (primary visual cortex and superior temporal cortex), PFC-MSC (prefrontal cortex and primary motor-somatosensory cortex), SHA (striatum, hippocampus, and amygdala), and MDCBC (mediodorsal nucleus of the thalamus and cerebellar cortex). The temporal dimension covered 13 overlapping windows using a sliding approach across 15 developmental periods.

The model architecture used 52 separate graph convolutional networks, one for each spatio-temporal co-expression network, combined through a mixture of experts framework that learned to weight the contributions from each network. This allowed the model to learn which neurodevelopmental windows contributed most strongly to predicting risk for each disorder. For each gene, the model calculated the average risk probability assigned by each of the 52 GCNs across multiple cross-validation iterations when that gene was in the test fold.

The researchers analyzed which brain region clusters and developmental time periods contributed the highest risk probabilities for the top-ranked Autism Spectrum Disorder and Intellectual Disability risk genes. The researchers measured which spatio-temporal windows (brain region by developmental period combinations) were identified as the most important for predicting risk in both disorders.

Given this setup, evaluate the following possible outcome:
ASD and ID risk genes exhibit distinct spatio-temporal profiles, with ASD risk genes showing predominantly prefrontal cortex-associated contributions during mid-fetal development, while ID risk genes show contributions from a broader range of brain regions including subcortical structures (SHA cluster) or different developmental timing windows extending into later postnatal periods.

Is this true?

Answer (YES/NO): NO